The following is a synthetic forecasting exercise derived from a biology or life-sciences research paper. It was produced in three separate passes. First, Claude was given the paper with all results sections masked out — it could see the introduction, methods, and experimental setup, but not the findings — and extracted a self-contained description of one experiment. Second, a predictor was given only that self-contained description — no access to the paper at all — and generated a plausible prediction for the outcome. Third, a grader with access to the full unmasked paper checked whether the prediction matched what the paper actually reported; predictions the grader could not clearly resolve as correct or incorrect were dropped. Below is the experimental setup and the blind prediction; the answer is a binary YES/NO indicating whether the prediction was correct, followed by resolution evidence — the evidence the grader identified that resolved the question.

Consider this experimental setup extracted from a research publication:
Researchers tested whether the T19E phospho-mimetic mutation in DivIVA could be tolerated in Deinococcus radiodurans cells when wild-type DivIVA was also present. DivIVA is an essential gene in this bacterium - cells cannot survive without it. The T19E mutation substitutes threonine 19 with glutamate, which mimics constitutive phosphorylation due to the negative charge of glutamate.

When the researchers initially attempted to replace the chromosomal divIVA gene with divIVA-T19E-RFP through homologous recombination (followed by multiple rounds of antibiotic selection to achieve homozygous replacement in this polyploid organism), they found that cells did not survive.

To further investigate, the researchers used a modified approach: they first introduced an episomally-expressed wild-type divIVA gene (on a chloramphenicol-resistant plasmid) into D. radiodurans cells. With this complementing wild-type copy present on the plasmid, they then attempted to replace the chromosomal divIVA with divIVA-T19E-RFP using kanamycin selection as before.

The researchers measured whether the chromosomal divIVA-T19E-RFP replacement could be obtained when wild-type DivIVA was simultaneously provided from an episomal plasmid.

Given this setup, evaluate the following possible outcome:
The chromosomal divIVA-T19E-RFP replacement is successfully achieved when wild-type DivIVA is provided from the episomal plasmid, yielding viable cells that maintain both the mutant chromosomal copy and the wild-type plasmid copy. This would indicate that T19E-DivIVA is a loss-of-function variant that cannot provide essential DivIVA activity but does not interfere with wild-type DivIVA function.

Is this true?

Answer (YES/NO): NO